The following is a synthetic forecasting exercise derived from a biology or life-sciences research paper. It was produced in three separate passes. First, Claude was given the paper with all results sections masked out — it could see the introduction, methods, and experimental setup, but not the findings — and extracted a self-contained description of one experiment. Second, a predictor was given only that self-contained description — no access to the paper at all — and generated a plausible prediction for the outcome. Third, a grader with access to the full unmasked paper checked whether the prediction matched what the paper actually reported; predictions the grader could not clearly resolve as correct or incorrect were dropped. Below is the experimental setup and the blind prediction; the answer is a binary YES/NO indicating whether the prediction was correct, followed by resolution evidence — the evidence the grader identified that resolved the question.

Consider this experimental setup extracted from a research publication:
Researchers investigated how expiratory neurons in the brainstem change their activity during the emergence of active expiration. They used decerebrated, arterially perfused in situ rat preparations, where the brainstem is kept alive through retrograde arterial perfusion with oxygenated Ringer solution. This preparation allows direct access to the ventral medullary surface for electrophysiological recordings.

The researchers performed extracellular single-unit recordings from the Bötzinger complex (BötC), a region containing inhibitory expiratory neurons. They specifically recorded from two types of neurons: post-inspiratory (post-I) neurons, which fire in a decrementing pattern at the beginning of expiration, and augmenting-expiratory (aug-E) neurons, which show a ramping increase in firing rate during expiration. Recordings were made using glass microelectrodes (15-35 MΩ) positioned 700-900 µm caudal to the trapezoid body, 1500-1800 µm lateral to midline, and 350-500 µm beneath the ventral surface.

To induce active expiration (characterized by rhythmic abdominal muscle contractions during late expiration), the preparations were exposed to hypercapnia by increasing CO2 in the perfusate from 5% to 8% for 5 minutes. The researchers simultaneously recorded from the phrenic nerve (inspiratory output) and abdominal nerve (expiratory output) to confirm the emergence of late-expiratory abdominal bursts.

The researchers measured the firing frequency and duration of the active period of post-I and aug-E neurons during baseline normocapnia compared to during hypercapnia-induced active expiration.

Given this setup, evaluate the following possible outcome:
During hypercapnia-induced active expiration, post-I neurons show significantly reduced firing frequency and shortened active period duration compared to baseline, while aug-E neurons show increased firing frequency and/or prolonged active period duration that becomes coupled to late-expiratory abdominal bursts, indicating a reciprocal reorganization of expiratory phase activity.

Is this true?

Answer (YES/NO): NO